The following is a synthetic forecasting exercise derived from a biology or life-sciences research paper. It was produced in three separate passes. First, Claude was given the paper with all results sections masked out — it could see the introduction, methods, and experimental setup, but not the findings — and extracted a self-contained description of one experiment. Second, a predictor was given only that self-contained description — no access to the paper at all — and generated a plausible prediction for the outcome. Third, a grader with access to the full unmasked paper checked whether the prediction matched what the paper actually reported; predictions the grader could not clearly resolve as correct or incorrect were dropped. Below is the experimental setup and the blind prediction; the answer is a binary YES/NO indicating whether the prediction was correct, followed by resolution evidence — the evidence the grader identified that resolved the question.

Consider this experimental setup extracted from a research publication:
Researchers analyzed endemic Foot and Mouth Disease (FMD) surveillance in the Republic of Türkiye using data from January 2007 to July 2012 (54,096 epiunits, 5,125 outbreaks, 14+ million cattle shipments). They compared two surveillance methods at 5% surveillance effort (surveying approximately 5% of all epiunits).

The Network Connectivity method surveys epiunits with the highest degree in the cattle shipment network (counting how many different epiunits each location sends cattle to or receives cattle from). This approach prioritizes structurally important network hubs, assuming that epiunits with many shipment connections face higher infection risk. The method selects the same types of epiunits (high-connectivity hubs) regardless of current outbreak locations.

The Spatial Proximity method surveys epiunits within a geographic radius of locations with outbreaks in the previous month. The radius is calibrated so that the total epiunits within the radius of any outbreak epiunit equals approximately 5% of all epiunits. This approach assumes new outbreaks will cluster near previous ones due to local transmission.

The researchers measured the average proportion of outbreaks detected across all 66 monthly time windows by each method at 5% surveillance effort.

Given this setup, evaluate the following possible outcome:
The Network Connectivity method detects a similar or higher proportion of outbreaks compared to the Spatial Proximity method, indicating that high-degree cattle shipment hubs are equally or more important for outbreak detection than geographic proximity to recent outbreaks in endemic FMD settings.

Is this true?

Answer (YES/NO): YES